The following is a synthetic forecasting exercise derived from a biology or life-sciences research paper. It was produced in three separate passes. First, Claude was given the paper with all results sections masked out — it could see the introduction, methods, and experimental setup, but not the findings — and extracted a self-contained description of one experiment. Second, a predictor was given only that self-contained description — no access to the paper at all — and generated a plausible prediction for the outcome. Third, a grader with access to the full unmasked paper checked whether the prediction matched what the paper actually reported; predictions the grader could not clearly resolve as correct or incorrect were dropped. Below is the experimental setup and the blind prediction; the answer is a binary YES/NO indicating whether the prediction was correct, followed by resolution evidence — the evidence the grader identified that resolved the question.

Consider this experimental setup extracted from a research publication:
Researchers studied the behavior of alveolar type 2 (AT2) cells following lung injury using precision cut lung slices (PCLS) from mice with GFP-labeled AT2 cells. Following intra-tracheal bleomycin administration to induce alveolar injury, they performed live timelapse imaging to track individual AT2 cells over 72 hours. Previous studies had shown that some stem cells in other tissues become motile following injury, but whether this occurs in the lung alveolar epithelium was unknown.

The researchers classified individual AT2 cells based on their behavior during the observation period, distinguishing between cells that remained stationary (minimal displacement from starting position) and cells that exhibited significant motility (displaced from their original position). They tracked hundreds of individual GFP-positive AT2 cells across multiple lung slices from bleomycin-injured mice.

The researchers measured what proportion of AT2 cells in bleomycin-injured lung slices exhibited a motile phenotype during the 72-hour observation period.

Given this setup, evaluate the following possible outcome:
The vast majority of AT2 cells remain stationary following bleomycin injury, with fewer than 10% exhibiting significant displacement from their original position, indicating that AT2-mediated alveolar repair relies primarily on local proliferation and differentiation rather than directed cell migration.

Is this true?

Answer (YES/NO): NO